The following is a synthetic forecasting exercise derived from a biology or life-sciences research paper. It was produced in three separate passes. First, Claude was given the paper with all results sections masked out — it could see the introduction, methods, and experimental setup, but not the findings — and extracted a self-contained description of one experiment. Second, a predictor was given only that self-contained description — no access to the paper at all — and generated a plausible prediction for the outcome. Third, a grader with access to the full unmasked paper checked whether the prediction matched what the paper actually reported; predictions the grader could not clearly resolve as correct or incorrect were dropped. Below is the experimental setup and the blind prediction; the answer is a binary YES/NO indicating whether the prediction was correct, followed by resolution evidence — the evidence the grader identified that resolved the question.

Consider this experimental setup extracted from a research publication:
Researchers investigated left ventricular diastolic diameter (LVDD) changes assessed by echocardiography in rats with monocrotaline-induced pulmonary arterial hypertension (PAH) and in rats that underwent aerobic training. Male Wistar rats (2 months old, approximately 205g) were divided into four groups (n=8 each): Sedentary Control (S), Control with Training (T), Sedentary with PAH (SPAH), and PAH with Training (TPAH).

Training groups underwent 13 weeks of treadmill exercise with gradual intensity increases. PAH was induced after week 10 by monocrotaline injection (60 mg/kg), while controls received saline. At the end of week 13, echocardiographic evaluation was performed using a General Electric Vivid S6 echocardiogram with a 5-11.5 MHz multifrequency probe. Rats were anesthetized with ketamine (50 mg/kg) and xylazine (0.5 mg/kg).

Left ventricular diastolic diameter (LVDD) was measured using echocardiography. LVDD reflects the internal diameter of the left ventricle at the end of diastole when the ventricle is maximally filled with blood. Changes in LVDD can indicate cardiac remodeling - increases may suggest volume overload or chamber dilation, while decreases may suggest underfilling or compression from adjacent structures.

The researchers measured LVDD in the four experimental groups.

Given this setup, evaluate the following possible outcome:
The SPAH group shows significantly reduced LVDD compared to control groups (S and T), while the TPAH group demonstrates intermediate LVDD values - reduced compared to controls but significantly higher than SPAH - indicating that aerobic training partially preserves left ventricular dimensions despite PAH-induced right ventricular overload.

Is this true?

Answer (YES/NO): NO